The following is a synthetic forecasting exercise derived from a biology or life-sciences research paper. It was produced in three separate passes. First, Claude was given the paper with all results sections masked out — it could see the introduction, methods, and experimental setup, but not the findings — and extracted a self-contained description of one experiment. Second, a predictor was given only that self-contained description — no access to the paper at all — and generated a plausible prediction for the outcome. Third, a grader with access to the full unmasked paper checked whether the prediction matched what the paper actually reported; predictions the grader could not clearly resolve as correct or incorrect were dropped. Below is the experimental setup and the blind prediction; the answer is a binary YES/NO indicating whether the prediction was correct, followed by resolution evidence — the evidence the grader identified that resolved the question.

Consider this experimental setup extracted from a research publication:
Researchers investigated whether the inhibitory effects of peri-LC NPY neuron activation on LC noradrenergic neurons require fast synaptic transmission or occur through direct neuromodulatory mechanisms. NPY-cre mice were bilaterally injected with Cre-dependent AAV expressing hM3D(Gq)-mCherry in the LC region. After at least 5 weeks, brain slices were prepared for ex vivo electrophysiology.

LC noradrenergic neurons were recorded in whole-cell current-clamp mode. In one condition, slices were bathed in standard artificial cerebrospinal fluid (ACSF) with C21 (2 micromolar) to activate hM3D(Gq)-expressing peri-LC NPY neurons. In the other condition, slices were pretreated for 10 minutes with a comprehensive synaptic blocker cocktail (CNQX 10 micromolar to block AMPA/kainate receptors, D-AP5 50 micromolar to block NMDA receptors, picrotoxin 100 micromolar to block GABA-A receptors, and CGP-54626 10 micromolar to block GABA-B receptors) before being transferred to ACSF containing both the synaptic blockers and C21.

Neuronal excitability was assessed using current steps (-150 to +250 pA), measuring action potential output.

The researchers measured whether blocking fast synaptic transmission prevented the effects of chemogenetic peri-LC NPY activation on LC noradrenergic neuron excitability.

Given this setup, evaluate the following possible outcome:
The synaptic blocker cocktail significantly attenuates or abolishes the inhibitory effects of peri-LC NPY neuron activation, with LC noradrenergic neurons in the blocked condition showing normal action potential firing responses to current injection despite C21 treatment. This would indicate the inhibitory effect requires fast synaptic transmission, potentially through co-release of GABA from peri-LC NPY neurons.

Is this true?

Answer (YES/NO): NO